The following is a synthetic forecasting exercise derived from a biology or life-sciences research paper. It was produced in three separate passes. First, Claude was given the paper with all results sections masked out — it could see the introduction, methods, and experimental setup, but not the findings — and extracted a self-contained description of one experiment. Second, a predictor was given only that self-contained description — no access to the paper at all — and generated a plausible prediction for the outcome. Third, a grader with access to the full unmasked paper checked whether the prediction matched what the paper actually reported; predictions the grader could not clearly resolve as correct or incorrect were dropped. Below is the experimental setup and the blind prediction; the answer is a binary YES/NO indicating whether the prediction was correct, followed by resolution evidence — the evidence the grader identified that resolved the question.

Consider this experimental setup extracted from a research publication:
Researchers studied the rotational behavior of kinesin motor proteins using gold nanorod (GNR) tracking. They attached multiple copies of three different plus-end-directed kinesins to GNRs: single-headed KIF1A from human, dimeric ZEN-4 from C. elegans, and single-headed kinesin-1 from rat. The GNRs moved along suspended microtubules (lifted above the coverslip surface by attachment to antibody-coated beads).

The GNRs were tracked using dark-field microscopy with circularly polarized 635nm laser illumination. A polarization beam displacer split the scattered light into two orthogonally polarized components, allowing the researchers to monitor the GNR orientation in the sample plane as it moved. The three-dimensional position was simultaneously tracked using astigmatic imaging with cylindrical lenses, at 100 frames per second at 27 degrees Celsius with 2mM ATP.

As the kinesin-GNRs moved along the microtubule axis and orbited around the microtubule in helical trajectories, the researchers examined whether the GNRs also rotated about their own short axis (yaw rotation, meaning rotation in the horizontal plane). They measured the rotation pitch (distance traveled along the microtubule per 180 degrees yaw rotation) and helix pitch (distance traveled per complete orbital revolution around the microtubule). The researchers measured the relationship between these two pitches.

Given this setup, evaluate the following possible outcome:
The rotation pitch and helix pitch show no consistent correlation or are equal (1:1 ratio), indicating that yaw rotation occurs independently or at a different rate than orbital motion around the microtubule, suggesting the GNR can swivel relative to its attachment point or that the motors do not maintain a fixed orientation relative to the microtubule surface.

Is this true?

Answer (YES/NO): NO